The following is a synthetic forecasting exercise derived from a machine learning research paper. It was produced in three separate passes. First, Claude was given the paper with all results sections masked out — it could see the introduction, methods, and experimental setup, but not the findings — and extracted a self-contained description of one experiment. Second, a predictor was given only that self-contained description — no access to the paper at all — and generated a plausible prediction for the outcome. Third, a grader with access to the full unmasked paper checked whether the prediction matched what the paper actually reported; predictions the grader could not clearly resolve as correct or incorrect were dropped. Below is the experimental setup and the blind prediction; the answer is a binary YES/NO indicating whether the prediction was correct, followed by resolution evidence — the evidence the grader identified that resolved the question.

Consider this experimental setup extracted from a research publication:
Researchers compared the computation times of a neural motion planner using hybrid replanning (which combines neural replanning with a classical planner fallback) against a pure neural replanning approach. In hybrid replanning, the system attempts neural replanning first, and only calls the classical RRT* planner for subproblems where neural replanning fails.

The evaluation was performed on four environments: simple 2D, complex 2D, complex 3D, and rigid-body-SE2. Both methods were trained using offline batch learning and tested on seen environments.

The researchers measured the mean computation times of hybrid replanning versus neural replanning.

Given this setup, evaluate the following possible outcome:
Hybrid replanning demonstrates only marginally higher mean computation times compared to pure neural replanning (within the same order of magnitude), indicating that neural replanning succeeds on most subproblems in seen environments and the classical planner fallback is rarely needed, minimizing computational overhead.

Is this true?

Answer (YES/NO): NO